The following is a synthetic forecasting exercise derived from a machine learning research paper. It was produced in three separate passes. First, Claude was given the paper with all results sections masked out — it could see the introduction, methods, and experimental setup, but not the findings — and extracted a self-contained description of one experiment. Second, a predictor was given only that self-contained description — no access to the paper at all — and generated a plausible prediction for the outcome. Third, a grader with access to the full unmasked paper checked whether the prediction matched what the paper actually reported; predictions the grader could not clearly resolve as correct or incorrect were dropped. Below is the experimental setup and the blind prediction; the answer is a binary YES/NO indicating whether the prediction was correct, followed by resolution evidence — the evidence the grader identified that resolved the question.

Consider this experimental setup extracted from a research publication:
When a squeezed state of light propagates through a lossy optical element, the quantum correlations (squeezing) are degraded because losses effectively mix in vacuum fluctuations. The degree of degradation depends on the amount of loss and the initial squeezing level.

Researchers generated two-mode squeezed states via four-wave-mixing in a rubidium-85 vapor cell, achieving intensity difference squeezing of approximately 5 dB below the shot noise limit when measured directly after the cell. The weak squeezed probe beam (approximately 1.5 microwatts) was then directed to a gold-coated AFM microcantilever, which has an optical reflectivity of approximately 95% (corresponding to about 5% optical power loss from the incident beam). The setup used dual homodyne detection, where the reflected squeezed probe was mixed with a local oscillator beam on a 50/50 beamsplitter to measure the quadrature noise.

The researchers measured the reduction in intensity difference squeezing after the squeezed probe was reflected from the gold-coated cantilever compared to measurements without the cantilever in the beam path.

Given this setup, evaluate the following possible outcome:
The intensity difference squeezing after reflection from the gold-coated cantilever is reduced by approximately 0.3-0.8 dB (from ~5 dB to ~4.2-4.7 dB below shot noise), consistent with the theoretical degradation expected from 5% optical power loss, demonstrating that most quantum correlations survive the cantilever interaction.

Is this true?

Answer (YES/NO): NO